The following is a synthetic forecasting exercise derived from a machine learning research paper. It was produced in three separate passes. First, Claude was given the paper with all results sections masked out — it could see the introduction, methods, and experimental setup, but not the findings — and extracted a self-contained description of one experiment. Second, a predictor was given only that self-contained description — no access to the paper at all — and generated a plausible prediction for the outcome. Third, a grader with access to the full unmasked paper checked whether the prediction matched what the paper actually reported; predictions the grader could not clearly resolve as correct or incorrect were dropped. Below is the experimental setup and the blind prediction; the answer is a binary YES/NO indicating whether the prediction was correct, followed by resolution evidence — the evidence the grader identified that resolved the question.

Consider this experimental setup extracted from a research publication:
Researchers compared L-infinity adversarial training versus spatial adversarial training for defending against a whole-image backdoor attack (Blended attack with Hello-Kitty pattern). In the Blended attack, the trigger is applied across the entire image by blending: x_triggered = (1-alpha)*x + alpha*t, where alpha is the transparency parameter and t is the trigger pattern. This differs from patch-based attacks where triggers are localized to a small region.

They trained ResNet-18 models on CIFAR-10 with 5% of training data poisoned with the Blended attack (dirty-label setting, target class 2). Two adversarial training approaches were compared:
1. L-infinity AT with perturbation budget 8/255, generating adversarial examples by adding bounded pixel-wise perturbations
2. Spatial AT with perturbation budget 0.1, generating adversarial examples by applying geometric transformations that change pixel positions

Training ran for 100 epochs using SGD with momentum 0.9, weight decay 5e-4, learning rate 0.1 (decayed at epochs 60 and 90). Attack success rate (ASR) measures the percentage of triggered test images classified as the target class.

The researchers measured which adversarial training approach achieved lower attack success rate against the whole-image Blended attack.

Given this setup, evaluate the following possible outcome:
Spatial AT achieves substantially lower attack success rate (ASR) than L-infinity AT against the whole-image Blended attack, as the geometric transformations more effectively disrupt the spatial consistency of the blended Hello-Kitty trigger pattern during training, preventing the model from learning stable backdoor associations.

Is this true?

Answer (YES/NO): NO